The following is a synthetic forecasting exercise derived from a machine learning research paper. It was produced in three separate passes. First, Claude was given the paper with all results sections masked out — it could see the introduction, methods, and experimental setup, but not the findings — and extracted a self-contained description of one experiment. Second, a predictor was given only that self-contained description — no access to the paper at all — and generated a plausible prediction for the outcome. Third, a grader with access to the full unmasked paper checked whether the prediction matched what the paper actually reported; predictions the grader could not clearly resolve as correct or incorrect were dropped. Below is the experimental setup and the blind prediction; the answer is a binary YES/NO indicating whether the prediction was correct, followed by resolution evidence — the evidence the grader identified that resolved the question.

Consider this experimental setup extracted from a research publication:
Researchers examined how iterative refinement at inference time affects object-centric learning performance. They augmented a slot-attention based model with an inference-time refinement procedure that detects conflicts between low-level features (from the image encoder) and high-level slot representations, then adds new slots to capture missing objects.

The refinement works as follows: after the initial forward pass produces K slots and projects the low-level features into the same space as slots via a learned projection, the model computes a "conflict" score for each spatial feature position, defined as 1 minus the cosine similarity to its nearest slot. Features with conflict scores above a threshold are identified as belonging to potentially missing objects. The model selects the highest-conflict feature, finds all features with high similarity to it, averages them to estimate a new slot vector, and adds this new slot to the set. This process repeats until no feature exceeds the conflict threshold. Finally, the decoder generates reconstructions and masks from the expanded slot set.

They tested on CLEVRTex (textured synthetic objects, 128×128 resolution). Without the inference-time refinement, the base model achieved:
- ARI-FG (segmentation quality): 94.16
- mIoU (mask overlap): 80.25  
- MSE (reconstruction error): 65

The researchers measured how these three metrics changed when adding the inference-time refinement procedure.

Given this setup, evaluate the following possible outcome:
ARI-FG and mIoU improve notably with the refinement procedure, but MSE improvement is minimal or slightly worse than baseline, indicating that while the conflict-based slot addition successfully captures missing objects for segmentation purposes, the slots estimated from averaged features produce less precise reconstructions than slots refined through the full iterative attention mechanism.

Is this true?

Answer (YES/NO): NO